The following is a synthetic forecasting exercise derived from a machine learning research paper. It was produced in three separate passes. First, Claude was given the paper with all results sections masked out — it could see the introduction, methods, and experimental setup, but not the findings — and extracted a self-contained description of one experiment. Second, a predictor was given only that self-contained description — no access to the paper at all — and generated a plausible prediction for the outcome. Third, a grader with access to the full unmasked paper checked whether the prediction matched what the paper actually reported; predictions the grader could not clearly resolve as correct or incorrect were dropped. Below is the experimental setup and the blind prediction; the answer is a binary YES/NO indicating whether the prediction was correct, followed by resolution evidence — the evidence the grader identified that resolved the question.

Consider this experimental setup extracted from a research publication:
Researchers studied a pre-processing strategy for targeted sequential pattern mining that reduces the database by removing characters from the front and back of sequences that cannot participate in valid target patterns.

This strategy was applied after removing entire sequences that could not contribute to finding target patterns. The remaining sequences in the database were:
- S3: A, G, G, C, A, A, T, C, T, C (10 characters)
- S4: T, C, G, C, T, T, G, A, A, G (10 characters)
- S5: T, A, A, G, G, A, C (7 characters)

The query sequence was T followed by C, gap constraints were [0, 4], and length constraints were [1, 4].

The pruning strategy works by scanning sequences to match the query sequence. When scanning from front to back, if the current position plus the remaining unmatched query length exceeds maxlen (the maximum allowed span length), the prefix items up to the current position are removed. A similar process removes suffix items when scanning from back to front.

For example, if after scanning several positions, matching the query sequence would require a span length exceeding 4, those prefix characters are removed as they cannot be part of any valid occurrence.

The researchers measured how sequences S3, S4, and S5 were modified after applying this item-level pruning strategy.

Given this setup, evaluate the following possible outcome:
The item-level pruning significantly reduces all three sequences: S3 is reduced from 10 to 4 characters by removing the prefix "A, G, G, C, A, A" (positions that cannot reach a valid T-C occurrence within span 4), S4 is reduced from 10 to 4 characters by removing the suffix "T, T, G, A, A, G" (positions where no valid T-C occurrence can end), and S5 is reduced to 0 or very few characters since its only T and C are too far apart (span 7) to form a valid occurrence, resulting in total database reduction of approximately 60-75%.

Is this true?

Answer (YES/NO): NO